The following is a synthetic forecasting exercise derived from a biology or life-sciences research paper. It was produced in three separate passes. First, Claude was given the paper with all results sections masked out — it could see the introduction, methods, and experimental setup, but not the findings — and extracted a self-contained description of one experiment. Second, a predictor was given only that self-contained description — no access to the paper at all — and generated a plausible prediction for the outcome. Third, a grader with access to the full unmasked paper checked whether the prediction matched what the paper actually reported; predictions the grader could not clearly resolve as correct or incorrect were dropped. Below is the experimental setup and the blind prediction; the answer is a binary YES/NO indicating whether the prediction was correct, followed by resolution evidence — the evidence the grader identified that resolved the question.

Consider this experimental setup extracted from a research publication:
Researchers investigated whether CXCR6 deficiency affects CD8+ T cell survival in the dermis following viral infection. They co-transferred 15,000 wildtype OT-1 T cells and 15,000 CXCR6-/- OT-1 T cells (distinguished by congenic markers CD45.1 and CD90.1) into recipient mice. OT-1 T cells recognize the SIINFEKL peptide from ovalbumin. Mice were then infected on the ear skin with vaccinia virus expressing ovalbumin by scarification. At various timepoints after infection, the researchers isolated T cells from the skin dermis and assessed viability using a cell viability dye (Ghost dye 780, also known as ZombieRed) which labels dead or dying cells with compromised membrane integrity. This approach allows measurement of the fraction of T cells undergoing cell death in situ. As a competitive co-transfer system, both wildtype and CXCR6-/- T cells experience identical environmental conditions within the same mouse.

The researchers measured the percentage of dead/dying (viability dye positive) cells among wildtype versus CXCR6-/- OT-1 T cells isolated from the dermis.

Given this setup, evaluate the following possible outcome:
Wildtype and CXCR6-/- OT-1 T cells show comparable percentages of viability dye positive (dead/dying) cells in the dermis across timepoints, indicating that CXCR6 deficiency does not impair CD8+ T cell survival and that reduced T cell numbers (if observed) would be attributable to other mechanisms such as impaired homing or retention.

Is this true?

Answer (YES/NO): NO